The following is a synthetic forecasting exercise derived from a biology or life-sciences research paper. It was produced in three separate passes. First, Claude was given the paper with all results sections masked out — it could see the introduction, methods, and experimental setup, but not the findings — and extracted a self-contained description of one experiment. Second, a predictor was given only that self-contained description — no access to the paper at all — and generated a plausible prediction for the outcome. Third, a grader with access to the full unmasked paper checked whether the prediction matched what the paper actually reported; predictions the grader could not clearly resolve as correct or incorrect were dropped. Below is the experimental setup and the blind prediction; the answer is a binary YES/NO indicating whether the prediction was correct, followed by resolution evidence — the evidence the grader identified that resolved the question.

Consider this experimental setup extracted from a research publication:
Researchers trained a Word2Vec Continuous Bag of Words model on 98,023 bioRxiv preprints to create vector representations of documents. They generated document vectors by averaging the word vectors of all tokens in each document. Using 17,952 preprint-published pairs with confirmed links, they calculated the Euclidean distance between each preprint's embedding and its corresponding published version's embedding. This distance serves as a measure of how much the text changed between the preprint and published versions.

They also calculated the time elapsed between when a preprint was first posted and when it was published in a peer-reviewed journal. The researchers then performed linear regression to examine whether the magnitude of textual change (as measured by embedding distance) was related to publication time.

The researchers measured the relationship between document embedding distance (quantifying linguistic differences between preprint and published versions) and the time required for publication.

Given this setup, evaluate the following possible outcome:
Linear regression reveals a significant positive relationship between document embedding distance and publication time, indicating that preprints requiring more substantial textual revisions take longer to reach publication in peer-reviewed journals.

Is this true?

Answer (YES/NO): YES